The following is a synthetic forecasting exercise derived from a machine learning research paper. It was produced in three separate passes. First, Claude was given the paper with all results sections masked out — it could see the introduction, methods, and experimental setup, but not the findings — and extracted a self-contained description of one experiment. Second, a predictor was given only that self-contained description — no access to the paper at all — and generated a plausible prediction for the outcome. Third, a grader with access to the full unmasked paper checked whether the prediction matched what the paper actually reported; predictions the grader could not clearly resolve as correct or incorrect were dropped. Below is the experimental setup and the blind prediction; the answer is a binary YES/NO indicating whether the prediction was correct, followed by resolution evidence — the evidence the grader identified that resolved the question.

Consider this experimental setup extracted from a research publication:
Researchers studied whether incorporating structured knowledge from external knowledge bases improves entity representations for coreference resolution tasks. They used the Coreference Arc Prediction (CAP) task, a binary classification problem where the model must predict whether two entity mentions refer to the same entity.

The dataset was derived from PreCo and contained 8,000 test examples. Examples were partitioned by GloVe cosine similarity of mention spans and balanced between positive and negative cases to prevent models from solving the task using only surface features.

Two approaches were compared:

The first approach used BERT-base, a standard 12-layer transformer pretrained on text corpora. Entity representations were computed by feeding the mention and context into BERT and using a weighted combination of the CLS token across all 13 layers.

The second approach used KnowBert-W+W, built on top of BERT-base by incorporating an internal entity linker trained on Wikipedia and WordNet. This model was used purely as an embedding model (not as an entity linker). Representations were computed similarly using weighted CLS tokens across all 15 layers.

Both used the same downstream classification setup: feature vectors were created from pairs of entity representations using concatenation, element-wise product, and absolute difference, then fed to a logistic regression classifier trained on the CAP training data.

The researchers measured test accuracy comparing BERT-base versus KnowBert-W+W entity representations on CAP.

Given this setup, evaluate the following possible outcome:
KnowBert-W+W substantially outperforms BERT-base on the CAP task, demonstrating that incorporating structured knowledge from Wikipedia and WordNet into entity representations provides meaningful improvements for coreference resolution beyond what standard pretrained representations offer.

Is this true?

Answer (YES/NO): NO